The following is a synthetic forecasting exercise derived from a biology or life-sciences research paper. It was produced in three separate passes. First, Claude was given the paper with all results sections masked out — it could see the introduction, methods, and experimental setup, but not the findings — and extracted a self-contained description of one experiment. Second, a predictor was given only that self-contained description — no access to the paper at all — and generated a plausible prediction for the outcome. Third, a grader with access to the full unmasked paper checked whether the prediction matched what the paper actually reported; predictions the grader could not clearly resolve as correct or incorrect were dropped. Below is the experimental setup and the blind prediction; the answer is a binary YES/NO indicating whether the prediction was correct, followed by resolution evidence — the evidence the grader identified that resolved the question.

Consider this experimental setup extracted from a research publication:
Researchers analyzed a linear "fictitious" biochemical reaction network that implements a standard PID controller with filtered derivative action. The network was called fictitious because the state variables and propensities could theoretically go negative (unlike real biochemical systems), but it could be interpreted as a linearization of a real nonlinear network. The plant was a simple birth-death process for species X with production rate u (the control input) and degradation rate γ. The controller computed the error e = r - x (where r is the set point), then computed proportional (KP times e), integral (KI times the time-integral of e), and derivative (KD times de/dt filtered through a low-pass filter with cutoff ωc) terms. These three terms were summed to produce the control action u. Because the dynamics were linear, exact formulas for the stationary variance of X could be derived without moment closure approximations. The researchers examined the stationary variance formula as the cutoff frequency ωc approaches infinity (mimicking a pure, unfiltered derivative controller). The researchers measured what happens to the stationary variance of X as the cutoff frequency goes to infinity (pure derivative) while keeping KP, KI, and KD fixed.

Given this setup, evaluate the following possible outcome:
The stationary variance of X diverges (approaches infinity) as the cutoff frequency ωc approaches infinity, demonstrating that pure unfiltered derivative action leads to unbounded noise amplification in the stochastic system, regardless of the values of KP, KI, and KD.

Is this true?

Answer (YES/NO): YES